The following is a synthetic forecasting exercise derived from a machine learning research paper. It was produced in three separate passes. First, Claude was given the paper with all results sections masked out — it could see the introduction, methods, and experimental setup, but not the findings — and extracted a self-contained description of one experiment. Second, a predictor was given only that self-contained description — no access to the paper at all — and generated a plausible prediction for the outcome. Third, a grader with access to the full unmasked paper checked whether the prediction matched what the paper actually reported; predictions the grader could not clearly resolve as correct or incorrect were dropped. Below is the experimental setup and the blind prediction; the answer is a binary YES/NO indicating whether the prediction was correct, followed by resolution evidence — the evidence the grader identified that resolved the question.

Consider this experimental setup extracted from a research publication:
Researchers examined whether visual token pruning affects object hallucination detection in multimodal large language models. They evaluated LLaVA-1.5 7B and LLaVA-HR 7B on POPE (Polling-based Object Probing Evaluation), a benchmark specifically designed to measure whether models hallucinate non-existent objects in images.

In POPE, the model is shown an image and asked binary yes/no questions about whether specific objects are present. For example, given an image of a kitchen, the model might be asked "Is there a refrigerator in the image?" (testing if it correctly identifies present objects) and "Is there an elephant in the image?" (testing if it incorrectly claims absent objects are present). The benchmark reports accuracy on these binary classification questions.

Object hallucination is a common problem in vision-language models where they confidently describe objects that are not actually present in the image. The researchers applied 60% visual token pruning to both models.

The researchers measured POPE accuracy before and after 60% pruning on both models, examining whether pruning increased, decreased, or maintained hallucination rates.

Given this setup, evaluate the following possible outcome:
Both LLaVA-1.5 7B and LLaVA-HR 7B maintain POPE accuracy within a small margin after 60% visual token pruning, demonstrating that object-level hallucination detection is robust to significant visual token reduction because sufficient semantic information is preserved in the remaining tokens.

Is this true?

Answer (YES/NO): YES